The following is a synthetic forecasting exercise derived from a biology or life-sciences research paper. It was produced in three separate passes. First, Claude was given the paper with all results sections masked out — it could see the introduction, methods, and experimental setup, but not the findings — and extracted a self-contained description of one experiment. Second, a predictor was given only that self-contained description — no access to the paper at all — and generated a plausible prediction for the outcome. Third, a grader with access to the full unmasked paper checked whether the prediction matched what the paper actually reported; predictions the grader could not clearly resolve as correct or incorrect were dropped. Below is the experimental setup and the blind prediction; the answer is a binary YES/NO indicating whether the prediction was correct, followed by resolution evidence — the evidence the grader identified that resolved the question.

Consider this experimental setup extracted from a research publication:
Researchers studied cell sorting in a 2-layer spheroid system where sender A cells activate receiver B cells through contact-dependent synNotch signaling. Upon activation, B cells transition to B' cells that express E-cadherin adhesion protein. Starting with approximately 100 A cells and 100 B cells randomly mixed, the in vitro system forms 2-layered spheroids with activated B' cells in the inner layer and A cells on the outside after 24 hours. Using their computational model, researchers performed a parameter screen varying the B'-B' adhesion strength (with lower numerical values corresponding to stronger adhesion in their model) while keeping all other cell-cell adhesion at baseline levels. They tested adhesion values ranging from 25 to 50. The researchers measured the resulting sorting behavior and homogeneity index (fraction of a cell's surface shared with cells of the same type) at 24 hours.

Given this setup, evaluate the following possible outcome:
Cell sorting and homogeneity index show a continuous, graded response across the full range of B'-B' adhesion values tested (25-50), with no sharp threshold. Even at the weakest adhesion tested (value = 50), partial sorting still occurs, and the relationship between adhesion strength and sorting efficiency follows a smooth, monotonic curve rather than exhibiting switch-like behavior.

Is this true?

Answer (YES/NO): NO